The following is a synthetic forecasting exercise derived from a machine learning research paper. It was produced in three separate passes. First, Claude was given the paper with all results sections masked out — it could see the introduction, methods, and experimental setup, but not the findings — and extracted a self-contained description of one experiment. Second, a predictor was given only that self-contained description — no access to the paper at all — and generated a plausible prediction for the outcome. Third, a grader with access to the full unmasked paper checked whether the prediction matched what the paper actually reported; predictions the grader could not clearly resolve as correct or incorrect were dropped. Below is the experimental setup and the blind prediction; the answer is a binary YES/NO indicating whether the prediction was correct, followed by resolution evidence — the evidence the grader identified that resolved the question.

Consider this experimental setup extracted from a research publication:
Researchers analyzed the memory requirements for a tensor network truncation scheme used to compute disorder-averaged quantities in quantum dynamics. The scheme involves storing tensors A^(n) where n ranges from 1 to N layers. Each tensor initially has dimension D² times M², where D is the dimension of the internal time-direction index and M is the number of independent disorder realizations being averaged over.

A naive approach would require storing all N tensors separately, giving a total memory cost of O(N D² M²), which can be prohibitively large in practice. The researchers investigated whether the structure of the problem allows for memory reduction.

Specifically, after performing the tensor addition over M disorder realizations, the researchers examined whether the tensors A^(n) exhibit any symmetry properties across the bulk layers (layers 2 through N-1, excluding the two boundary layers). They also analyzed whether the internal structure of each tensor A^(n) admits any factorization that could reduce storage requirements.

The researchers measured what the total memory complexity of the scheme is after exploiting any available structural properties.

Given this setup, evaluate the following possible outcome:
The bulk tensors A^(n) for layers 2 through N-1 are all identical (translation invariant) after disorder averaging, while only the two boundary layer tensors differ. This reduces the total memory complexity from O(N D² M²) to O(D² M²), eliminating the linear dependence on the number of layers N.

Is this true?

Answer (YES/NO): NO